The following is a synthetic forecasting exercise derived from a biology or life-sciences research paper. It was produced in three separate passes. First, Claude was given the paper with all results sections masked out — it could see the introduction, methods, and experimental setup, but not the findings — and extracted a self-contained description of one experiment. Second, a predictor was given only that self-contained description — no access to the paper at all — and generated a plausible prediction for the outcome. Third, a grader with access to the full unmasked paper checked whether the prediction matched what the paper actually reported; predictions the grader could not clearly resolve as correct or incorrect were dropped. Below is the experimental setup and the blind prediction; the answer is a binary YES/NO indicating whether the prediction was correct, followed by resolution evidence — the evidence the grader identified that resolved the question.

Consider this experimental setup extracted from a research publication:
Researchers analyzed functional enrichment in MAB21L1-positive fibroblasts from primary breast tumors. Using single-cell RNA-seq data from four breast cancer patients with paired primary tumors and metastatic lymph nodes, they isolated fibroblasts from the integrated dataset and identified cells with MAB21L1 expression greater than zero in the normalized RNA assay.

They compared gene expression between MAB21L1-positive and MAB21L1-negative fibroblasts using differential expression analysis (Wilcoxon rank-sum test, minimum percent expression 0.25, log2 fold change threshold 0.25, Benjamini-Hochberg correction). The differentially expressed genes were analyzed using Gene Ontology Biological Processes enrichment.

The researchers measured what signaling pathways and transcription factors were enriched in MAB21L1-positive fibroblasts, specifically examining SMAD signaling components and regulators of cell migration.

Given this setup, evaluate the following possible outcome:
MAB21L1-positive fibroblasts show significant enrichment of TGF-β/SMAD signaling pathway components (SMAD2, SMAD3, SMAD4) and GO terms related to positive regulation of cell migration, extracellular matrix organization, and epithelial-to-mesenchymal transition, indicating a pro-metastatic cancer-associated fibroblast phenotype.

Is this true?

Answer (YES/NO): NO